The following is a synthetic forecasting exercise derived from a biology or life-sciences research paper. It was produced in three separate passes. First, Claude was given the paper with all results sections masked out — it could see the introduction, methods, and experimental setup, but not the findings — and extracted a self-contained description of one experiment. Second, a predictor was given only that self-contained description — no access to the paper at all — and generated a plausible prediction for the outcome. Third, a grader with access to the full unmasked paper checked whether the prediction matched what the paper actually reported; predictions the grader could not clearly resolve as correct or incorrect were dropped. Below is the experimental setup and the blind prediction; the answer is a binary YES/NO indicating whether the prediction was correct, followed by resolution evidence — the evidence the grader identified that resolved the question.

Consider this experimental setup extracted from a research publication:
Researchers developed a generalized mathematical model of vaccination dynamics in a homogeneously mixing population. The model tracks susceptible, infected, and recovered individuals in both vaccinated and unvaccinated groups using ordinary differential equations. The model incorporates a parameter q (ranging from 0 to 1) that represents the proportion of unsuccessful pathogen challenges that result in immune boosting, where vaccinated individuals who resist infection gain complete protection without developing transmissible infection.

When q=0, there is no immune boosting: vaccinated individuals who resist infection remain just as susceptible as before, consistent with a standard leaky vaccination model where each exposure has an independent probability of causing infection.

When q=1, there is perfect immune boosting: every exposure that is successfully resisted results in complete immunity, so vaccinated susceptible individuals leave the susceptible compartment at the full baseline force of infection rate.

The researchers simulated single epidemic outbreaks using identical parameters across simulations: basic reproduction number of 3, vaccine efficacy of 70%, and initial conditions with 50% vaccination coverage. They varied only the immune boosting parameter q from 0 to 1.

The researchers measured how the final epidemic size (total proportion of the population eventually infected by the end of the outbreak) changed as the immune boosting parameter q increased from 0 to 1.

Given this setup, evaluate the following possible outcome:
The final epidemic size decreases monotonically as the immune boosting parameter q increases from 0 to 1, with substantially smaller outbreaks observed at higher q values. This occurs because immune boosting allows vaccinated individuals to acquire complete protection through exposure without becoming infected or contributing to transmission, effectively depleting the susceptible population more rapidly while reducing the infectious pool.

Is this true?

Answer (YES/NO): YES